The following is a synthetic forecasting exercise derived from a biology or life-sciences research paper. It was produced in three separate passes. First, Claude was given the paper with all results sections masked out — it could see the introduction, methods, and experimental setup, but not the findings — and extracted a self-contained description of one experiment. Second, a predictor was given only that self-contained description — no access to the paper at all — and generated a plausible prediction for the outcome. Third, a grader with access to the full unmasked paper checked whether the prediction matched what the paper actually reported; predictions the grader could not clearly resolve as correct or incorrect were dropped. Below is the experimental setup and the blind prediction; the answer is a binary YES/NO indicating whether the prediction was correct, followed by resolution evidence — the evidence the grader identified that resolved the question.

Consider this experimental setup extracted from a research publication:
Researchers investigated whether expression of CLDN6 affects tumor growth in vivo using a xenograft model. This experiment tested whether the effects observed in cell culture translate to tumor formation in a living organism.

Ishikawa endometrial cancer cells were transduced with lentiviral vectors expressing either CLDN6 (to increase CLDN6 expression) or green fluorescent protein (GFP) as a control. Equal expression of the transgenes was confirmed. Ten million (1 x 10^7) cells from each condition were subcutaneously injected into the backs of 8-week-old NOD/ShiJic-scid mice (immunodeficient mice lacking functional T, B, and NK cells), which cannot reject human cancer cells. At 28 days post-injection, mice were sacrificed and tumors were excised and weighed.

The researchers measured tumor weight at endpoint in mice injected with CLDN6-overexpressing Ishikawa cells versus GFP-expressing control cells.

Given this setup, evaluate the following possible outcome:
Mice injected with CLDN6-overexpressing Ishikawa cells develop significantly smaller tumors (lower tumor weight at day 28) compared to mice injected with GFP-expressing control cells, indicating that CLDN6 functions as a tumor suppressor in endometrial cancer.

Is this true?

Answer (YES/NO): NO